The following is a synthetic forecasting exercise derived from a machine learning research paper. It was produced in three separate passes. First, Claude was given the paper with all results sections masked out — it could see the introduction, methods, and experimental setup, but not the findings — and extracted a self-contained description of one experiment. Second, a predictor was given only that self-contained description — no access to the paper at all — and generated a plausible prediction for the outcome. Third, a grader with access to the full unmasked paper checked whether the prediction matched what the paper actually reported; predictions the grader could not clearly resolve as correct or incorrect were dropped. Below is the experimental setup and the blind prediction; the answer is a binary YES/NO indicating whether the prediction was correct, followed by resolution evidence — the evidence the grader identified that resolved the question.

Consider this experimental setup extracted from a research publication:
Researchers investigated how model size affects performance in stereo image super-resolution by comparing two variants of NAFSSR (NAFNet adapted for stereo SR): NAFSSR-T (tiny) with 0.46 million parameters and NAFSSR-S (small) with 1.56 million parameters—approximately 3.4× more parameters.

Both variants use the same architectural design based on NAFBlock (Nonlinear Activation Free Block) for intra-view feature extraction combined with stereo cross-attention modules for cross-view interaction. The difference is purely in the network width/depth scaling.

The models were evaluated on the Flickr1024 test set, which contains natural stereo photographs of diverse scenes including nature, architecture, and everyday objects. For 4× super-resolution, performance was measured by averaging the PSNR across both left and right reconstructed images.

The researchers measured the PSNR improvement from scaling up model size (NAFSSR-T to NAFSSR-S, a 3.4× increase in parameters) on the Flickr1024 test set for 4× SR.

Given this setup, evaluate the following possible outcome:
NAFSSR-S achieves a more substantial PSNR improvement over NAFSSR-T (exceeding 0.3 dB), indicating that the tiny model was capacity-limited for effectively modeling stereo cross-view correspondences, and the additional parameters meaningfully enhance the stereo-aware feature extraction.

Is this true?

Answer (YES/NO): NO